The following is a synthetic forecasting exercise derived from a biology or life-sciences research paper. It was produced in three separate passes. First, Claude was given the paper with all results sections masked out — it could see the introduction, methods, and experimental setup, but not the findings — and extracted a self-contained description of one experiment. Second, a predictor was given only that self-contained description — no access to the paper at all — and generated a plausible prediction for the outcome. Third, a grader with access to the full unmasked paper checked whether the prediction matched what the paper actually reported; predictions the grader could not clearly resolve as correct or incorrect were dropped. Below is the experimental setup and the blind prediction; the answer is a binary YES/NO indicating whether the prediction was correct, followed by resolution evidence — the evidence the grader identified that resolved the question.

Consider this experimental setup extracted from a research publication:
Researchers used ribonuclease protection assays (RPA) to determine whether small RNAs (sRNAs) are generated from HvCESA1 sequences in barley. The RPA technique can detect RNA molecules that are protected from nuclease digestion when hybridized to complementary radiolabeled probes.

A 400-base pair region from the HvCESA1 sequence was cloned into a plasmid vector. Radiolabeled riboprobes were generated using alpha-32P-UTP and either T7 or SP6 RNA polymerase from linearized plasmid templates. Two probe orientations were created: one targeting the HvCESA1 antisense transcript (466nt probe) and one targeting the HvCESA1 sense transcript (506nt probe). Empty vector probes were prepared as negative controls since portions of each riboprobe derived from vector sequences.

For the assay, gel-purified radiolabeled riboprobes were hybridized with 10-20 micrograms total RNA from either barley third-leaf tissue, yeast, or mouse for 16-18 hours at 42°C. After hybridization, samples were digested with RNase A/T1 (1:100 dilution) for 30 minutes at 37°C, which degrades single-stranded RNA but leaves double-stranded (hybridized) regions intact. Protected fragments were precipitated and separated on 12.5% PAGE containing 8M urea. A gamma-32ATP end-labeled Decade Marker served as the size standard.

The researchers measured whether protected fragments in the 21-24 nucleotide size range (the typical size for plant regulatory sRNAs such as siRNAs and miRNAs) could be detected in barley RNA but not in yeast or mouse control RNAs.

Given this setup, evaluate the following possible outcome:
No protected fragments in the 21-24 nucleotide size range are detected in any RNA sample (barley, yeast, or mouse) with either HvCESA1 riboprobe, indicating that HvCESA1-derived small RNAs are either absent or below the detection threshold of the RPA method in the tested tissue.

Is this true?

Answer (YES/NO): NO